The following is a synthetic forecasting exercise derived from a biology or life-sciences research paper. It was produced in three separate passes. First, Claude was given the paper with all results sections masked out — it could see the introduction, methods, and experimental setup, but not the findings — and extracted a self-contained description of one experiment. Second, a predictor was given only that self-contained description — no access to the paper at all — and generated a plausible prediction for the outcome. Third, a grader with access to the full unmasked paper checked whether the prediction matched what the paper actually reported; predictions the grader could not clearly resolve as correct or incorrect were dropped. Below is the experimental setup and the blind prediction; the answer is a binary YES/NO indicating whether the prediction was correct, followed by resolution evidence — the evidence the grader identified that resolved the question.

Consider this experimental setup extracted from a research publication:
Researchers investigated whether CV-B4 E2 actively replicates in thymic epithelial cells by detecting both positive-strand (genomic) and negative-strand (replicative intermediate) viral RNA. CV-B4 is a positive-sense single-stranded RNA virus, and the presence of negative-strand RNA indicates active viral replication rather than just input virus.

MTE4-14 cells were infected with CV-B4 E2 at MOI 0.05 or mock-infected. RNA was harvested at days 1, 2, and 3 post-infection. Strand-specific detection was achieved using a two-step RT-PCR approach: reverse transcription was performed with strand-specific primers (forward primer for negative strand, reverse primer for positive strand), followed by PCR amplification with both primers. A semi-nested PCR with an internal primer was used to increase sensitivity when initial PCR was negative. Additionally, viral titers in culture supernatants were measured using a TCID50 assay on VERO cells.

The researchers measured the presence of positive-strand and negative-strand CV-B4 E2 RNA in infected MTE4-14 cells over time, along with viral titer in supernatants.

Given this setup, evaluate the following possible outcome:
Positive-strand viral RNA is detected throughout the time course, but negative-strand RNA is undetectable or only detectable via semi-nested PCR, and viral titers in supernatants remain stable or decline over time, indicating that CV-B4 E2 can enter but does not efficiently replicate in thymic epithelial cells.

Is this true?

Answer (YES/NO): NO